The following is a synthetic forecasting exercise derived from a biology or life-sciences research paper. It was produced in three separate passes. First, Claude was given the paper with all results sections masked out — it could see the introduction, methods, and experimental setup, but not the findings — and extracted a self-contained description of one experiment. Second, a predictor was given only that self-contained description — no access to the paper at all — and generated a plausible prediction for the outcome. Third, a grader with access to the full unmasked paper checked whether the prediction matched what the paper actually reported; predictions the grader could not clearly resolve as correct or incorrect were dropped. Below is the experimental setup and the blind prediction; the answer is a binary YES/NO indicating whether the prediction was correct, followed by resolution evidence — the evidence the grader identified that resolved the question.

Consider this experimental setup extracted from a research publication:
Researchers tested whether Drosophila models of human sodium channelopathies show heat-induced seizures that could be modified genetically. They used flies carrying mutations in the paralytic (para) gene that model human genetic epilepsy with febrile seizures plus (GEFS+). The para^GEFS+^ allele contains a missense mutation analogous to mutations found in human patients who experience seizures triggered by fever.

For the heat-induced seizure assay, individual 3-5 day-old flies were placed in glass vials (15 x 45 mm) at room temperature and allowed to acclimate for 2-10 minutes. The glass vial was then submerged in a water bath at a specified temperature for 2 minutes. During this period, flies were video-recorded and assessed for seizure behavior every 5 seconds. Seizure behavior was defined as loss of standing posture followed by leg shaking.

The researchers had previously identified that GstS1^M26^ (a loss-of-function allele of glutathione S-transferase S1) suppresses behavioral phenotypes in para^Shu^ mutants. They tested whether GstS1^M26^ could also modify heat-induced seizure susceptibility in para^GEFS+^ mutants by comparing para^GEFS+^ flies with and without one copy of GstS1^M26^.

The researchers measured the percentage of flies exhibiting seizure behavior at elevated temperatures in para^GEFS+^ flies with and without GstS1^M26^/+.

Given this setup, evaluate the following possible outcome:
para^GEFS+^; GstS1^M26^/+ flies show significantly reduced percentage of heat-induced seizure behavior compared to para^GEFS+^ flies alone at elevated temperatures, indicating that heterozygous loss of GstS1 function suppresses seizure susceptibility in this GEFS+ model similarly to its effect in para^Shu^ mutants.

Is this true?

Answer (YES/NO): YES